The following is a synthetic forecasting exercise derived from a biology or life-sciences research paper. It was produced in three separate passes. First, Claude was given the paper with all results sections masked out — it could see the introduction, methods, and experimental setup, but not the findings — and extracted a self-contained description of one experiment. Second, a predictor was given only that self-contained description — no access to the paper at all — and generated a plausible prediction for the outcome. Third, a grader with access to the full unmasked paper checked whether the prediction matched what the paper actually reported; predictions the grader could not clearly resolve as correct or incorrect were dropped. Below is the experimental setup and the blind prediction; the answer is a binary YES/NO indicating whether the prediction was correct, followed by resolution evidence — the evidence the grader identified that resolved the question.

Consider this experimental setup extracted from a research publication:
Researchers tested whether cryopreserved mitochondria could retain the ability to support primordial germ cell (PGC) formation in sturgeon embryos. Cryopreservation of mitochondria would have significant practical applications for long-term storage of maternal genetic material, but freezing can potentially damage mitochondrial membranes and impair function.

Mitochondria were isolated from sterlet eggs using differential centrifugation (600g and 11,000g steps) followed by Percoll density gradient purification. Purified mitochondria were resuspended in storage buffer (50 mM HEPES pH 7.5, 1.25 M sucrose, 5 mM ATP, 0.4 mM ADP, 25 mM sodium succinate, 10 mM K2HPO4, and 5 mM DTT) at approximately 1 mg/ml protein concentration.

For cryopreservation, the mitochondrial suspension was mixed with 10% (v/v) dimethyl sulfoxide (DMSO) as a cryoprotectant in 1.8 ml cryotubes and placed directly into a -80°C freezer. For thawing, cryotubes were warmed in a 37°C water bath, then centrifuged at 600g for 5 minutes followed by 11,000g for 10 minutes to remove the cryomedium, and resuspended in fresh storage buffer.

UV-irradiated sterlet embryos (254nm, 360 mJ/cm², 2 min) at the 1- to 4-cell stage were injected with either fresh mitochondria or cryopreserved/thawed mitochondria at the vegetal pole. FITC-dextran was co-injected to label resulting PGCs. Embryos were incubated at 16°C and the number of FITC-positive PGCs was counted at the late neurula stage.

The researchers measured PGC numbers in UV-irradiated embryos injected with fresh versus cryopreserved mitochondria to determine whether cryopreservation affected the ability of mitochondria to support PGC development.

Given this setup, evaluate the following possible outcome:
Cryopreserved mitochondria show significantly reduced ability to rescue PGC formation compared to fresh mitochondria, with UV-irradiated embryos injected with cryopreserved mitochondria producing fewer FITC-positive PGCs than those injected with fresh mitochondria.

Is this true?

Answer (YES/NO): NO